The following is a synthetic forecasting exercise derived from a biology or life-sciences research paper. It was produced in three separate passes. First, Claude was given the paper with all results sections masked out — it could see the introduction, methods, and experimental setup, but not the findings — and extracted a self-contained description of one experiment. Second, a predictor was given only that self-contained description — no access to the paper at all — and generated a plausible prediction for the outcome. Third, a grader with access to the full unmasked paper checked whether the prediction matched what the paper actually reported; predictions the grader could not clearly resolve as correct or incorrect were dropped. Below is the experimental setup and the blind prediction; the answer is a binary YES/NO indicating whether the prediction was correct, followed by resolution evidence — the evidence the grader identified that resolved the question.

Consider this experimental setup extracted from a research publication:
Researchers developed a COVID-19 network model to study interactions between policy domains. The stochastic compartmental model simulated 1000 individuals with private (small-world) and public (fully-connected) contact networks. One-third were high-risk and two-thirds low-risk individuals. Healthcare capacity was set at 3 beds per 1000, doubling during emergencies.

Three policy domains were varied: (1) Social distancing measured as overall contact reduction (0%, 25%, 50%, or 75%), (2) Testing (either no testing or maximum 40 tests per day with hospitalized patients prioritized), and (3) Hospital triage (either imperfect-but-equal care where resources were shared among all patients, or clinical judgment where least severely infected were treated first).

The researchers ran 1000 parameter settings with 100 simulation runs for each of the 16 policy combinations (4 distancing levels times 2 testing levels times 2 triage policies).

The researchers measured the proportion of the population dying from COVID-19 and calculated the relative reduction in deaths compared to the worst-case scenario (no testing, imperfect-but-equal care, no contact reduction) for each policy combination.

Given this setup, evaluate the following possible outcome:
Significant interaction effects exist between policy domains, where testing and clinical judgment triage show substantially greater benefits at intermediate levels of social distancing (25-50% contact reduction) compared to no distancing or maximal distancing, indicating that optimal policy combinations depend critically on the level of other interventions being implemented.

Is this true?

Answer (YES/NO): NO